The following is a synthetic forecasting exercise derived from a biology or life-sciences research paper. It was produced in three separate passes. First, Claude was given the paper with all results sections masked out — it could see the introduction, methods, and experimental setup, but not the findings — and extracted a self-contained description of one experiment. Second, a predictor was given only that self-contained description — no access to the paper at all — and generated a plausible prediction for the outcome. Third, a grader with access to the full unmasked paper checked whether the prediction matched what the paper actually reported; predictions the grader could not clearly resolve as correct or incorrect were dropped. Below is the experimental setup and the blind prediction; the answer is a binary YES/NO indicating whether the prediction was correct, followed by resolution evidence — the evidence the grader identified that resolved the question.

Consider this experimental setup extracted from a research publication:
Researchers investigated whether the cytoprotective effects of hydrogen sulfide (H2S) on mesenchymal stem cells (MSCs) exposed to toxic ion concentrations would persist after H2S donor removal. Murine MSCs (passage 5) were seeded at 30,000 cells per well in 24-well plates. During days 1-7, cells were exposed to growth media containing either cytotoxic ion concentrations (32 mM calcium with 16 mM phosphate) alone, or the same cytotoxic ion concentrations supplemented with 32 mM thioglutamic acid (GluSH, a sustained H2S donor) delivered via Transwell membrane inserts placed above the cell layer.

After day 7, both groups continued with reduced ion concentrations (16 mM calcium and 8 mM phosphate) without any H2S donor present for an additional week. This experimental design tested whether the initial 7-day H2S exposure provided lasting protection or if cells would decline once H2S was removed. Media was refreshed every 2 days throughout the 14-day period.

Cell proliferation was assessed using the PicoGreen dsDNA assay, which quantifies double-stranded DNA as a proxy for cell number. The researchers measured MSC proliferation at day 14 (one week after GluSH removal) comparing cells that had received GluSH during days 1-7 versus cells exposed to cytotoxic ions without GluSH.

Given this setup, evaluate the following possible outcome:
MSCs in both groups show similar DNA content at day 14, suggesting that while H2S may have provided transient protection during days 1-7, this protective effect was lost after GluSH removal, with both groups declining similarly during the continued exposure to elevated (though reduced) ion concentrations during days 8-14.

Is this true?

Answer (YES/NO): NO